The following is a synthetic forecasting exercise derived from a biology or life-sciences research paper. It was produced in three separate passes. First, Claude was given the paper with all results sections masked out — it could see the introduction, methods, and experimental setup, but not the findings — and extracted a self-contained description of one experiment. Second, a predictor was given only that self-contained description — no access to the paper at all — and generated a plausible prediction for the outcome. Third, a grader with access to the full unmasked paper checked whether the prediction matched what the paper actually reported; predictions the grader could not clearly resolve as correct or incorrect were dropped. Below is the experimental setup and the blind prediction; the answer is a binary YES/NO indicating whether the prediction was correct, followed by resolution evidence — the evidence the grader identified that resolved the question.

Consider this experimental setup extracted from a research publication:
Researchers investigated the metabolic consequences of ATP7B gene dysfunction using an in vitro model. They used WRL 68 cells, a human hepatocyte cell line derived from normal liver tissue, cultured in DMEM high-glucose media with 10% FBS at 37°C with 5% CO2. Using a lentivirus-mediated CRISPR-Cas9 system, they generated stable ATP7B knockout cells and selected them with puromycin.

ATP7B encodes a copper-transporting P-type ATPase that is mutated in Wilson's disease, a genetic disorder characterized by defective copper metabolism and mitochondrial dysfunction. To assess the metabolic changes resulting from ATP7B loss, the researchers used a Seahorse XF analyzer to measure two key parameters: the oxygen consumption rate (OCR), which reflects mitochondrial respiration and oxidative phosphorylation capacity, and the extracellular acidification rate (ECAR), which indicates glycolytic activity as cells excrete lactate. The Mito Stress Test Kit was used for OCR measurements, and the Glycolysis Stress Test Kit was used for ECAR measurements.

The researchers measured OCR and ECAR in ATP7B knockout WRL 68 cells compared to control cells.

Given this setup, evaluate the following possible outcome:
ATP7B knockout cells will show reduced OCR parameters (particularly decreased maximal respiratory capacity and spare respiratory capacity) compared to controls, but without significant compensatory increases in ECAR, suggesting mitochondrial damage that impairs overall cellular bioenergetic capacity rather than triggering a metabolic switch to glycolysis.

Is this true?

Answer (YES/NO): YES